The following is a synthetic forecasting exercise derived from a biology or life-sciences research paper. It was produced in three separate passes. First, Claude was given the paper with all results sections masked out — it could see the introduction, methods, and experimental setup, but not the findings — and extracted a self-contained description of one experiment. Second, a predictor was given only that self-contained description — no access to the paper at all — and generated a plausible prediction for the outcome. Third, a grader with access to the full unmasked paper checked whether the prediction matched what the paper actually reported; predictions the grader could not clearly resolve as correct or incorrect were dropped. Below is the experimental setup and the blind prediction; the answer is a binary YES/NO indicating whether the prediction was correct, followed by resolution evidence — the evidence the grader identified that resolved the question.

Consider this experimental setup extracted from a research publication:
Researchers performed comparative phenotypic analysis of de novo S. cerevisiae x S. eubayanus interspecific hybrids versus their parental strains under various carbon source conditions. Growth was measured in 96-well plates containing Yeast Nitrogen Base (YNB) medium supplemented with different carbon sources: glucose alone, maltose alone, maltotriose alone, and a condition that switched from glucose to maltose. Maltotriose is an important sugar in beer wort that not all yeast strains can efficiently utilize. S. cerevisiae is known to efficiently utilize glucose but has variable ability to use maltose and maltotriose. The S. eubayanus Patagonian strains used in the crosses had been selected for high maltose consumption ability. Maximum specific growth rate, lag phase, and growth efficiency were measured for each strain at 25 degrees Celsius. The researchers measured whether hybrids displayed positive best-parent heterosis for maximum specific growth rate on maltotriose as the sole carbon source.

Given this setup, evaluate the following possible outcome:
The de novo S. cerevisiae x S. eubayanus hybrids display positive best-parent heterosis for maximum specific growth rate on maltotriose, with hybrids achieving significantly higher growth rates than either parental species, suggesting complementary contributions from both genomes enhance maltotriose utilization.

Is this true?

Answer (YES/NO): NO